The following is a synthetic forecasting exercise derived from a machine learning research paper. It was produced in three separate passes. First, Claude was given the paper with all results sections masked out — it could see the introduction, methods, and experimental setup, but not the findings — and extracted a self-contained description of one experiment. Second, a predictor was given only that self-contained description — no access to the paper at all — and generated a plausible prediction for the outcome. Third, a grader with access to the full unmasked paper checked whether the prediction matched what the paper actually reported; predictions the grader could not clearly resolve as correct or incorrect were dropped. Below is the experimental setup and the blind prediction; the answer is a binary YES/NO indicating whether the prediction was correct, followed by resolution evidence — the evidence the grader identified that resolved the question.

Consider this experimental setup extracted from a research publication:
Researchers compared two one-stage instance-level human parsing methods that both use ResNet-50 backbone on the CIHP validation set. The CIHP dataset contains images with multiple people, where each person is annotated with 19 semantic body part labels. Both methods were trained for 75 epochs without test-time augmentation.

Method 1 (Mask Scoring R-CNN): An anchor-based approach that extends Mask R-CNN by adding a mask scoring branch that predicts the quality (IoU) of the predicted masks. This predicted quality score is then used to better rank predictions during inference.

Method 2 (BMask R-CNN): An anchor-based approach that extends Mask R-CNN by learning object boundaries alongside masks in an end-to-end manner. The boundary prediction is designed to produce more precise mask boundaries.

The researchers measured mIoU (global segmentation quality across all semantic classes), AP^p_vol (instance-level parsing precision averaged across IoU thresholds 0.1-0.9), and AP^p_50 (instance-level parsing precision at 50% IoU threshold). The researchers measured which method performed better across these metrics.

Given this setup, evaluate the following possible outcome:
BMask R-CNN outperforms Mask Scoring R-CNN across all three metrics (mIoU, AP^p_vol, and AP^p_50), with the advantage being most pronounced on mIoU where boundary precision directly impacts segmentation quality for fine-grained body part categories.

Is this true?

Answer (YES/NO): NO